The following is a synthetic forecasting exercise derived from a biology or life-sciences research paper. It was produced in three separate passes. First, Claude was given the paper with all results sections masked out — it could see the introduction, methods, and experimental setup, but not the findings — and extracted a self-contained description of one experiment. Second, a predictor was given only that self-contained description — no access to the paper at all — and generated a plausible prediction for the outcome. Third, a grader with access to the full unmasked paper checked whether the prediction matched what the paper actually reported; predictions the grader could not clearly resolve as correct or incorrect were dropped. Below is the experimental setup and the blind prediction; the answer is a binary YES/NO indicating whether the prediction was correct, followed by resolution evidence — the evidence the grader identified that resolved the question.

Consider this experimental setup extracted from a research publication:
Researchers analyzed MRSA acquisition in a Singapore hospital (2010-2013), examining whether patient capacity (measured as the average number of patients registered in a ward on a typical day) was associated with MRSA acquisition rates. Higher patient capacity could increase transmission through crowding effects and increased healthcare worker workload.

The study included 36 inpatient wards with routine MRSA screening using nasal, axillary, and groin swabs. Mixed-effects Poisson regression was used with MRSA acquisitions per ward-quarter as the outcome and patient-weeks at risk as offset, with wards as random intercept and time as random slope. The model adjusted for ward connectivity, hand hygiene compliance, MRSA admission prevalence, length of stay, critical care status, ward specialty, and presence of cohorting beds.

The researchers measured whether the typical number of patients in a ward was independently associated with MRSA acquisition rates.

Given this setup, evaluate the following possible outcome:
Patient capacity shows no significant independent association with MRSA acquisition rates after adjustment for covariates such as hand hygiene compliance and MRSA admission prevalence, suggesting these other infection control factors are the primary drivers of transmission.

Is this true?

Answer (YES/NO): NO